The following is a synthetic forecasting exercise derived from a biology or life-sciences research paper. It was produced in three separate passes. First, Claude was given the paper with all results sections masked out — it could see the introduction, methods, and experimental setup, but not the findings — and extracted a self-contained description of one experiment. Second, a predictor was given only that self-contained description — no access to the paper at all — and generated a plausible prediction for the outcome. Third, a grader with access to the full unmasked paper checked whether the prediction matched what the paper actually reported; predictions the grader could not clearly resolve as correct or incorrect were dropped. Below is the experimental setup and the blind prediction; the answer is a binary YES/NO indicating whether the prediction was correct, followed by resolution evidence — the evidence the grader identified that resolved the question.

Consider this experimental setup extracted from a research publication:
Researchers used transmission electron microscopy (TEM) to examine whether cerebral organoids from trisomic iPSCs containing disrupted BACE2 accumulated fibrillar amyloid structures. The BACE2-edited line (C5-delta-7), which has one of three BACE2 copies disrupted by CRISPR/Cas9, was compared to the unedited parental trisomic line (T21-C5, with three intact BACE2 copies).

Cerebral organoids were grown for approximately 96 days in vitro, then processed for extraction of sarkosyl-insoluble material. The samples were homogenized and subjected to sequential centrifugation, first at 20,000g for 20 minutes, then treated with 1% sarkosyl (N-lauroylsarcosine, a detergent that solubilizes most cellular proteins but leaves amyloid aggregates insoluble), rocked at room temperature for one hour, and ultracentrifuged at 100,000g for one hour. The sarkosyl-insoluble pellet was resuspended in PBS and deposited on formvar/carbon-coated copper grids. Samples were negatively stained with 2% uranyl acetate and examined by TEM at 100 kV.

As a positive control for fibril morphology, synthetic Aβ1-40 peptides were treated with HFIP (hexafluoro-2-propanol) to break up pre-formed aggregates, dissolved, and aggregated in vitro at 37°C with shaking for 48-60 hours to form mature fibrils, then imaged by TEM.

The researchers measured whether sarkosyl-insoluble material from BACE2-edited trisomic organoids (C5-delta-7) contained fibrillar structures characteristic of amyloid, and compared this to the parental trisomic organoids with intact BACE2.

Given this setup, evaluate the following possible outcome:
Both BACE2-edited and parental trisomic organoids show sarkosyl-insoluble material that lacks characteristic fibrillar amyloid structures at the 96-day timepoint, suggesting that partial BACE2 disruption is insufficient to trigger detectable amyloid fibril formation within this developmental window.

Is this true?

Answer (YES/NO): NO